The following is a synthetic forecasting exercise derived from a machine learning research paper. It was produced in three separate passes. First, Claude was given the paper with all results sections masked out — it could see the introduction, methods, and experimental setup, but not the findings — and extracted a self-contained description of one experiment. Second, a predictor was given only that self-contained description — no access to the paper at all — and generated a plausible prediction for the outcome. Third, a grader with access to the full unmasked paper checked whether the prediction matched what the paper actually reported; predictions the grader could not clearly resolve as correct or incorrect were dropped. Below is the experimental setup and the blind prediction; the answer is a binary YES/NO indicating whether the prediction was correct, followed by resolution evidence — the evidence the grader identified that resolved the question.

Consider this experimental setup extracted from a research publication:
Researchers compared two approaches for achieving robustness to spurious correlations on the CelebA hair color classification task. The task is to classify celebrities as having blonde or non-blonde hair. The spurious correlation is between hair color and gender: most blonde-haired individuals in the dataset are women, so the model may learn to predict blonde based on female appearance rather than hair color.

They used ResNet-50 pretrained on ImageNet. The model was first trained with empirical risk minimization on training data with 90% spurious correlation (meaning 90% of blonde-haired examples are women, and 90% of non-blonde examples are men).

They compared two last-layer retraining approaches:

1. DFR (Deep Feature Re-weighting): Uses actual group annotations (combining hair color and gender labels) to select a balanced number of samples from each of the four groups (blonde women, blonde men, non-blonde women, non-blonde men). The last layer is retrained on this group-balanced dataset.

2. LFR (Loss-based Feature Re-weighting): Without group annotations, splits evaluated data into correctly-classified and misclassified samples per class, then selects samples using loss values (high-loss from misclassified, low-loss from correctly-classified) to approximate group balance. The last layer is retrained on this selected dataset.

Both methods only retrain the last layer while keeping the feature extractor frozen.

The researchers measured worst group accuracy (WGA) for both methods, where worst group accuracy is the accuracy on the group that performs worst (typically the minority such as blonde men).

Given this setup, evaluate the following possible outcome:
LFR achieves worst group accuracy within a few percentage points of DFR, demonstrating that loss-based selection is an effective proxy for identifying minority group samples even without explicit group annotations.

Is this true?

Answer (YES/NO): NO